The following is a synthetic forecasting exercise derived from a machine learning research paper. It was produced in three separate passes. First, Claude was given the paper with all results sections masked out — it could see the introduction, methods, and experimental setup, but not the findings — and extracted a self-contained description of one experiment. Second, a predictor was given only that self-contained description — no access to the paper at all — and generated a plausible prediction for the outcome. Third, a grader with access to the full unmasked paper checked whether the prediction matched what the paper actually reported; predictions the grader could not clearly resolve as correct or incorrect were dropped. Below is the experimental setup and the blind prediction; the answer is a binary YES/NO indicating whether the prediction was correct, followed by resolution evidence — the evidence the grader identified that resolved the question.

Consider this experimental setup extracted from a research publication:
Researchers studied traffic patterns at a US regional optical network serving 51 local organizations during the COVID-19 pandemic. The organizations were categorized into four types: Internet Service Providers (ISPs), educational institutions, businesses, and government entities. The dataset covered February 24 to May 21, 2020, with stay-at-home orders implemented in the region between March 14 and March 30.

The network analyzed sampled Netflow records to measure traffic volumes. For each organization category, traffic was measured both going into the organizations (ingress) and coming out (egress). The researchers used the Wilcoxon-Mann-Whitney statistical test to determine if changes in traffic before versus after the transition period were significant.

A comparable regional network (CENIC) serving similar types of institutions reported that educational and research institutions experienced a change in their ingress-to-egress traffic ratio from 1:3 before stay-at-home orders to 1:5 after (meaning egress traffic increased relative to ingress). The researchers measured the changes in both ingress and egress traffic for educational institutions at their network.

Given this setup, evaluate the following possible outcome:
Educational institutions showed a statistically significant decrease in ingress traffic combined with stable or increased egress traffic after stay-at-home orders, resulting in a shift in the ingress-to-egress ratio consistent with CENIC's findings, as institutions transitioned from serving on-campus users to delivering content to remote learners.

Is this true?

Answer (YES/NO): NO